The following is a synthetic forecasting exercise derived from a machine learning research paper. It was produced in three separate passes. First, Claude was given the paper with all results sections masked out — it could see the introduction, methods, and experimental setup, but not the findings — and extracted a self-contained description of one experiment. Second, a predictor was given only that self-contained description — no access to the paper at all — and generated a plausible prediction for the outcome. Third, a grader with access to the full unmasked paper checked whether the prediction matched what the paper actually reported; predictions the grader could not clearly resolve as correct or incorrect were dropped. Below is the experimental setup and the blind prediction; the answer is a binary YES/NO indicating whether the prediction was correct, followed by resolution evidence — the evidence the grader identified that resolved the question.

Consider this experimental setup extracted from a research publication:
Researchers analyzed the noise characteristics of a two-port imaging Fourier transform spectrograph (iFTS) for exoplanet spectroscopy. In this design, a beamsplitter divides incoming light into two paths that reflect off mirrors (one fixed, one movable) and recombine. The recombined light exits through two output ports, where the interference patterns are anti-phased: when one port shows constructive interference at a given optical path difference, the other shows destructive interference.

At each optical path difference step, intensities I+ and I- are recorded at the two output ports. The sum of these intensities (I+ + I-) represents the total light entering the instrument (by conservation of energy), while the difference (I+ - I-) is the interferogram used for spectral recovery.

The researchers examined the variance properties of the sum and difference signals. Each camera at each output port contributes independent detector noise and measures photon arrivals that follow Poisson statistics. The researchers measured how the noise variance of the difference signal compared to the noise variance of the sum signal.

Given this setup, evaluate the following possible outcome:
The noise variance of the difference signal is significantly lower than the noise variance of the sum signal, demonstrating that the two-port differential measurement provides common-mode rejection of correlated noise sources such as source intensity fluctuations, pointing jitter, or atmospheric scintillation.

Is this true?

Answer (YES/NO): NO